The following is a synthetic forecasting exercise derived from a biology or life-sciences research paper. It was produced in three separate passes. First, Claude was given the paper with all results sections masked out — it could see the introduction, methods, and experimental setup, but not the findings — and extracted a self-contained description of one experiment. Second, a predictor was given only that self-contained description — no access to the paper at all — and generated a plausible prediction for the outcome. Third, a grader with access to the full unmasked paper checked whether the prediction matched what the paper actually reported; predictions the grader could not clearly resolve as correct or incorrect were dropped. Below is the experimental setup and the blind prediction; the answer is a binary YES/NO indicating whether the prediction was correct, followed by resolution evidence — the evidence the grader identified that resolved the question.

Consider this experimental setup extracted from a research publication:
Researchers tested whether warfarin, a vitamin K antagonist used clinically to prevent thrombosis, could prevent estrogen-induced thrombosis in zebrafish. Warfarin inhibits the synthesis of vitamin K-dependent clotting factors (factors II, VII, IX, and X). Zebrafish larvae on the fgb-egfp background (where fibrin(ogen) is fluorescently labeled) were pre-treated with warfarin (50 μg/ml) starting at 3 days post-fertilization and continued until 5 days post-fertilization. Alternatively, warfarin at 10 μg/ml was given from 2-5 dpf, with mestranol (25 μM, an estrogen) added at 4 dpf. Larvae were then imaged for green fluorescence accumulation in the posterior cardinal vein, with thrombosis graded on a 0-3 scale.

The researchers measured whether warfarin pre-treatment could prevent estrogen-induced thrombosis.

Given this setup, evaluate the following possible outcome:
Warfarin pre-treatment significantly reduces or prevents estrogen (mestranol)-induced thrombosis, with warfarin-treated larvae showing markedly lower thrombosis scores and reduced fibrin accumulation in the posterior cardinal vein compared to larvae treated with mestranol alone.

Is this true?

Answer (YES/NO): YES